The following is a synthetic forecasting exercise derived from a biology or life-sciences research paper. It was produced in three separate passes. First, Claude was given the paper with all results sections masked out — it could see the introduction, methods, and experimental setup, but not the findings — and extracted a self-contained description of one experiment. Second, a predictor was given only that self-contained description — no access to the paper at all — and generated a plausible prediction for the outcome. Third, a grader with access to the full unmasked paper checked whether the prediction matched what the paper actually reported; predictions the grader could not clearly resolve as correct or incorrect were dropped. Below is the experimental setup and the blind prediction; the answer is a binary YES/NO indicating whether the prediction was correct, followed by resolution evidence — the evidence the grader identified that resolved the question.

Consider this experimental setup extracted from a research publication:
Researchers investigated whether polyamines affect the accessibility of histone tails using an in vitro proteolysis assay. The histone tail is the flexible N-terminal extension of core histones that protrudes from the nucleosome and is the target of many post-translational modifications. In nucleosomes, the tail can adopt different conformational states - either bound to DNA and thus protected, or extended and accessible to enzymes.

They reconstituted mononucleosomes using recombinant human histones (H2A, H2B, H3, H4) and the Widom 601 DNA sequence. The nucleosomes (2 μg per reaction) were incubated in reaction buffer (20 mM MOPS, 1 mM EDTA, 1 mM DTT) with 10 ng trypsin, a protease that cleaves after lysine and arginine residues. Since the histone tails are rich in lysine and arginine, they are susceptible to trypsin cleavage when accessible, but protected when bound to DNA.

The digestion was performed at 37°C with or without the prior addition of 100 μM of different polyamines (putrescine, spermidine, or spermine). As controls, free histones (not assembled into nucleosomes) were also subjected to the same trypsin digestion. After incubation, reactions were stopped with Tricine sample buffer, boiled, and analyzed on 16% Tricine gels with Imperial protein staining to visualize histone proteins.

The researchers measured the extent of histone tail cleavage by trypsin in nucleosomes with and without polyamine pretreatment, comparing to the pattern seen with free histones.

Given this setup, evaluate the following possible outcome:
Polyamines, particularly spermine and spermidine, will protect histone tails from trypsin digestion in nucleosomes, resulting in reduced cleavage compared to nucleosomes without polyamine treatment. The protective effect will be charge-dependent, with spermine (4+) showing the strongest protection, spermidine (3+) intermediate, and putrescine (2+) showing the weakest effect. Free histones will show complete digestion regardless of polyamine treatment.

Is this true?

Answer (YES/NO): NO